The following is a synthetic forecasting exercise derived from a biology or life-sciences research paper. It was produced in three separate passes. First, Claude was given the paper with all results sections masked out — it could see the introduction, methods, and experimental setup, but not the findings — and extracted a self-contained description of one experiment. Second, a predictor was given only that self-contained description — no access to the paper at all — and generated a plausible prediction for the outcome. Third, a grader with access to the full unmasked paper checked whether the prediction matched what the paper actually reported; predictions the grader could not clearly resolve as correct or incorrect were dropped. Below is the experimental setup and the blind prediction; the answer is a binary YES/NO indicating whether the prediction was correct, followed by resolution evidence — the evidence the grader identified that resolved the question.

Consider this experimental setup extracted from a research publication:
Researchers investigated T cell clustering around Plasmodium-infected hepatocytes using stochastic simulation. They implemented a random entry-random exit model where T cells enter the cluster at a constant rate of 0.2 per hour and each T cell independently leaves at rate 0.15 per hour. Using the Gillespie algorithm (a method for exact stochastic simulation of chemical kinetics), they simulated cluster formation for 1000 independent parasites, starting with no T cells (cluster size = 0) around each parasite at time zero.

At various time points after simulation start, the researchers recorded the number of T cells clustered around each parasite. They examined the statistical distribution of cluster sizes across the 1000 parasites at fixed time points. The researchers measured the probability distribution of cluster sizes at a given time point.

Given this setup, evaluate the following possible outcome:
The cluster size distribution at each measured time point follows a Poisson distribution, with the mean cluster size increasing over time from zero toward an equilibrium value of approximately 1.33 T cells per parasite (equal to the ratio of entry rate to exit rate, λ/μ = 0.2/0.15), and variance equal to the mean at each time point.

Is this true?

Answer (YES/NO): YES